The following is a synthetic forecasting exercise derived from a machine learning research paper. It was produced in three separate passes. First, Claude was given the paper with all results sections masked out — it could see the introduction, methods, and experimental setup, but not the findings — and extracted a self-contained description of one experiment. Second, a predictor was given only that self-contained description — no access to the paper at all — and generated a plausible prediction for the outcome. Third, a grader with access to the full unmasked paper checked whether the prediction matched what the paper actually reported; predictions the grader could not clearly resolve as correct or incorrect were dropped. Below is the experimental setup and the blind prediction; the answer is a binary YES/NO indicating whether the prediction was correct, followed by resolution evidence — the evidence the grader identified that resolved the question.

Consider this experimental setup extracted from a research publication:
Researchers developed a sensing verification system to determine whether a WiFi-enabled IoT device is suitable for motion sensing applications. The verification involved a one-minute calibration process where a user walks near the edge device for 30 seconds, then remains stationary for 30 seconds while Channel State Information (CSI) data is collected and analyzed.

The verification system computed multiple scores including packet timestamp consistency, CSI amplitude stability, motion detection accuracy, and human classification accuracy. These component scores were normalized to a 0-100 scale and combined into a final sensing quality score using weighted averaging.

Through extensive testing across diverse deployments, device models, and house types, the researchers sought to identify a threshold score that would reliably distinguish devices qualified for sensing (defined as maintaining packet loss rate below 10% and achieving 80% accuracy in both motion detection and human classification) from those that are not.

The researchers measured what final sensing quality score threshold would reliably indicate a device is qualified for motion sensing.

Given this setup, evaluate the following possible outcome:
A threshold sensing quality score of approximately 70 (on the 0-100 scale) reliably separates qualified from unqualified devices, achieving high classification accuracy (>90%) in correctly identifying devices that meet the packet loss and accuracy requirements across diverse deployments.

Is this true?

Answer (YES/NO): NO